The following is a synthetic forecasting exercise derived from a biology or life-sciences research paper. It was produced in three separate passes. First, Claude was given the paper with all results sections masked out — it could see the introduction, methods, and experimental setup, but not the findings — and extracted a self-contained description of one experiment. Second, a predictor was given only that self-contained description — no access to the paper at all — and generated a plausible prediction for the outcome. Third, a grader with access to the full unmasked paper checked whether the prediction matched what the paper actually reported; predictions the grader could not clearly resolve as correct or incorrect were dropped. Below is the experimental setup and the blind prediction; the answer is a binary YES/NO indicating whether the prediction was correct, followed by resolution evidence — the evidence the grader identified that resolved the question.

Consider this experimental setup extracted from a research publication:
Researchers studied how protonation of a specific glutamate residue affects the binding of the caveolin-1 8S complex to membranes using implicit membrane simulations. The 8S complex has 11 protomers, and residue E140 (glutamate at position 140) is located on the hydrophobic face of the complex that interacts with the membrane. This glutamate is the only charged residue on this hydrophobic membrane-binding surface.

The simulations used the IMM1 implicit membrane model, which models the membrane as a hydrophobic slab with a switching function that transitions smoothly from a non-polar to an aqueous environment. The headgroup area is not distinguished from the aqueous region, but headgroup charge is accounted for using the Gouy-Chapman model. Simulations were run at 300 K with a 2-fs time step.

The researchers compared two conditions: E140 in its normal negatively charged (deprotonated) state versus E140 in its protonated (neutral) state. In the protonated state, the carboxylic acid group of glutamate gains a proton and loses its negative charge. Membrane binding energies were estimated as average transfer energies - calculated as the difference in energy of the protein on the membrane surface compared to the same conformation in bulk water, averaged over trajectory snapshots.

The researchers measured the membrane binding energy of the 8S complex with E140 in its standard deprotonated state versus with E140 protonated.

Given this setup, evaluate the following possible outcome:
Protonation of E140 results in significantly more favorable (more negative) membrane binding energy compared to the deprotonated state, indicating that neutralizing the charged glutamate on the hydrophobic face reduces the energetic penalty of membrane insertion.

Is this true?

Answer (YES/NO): YES